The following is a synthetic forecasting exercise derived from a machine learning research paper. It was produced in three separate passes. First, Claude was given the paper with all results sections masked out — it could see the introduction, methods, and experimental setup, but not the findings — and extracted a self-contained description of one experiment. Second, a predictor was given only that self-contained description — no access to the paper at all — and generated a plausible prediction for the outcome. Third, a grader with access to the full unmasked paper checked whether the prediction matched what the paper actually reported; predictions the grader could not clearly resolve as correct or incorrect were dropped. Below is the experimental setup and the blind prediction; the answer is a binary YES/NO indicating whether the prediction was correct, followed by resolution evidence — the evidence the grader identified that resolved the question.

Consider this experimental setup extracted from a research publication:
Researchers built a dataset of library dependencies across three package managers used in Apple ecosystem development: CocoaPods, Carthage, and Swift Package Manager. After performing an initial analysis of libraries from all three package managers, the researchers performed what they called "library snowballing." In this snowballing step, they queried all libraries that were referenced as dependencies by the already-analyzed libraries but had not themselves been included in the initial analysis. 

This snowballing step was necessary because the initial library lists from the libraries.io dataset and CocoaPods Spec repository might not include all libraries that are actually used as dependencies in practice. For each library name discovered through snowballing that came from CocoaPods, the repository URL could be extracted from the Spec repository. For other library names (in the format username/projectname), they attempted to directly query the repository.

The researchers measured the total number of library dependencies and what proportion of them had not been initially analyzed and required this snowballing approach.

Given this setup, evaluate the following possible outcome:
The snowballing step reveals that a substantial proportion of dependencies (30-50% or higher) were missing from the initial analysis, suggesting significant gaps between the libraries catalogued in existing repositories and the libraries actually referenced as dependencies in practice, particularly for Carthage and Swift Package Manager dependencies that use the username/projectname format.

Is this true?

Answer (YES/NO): NO